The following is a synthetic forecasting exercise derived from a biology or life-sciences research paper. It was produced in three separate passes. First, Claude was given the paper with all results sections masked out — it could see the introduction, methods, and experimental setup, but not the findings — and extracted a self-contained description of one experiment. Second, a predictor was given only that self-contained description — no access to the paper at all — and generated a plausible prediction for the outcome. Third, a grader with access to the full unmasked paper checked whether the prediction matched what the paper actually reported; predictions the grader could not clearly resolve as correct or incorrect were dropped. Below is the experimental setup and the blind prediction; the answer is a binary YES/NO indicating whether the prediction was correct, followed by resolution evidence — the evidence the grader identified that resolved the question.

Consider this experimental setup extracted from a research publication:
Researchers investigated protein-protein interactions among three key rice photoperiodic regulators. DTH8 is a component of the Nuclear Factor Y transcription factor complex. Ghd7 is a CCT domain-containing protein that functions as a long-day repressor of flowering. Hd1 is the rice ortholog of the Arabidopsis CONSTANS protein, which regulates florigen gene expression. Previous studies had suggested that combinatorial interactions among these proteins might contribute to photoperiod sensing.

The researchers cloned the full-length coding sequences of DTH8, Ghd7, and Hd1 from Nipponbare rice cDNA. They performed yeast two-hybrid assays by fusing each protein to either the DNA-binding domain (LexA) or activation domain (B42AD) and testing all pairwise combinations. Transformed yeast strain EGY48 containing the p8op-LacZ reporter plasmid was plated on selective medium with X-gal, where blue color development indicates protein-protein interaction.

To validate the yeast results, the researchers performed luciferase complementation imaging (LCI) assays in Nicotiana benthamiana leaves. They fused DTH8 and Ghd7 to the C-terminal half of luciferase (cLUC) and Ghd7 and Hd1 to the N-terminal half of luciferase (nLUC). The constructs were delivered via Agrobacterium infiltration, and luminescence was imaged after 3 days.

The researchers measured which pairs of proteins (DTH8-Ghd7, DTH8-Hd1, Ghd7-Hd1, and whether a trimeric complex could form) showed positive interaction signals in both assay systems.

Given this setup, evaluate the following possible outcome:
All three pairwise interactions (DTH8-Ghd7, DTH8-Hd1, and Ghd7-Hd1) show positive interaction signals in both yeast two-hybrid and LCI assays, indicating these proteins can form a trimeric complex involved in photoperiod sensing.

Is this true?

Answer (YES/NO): YES